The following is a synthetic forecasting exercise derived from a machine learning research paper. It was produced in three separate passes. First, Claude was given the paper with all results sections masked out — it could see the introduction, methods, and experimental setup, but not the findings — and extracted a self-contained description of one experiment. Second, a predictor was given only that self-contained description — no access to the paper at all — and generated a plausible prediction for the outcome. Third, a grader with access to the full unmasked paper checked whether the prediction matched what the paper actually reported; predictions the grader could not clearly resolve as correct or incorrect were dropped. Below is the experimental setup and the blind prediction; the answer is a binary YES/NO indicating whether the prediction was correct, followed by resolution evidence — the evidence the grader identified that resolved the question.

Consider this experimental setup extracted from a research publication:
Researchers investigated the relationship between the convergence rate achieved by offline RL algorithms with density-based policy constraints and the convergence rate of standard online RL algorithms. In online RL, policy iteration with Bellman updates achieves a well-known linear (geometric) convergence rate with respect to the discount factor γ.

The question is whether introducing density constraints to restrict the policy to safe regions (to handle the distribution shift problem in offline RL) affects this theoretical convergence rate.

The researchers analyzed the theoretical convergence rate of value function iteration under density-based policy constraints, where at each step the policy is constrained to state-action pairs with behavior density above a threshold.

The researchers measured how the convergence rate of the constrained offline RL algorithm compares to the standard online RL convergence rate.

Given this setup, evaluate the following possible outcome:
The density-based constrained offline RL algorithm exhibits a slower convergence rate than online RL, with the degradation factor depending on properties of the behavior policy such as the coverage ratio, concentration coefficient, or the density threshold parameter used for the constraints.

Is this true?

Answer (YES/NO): NO